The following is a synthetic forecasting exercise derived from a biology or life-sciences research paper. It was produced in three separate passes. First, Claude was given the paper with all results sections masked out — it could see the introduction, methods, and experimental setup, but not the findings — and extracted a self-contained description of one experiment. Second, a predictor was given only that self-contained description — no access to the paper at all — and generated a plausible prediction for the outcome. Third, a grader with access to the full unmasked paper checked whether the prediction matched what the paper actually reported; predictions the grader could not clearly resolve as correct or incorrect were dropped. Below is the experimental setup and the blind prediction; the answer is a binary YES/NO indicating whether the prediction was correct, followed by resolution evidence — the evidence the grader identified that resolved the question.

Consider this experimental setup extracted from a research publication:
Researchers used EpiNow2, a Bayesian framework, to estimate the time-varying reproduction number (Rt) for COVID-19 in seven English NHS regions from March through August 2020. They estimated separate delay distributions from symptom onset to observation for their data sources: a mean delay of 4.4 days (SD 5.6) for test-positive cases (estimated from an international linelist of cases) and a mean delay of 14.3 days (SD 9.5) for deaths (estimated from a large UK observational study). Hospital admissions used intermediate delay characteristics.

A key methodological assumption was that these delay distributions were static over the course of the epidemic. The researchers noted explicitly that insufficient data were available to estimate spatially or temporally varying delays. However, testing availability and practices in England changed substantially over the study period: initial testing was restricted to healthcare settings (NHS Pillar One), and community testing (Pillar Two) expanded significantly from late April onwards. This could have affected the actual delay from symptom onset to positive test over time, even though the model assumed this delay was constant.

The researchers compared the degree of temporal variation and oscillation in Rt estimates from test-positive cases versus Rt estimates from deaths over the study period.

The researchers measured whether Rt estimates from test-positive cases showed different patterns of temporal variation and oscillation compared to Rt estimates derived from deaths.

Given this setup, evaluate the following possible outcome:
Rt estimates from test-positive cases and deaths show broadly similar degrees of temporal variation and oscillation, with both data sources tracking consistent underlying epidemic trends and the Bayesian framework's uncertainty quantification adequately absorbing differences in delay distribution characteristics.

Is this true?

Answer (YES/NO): NO